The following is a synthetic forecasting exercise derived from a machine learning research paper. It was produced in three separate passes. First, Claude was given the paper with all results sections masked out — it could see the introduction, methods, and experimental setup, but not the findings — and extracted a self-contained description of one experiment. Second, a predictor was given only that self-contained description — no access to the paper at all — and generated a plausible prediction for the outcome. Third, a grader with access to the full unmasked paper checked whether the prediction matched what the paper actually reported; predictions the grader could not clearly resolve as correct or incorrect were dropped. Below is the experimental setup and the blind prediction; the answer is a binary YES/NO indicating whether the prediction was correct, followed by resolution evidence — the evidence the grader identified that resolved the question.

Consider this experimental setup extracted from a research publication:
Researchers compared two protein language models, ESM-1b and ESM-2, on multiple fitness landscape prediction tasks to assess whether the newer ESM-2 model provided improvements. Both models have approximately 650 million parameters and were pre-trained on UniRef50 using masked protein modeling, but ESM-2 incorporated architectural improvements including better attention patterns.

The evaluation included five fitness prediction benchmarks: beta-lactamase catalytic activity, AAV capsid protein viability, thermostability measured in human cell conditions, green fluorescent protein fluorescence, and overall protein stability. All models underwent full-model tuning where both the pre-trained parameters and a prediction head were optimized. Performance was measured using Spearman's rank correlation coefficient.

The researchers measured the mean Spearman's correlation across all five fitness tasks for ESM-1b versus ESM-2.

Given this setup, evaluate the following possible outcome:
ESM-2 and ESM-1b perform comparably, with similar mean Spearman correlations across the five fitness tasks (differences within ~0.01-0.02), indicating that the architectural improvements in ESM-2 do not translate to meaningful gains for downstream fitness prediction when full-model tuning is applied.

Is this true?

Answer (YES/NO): YES